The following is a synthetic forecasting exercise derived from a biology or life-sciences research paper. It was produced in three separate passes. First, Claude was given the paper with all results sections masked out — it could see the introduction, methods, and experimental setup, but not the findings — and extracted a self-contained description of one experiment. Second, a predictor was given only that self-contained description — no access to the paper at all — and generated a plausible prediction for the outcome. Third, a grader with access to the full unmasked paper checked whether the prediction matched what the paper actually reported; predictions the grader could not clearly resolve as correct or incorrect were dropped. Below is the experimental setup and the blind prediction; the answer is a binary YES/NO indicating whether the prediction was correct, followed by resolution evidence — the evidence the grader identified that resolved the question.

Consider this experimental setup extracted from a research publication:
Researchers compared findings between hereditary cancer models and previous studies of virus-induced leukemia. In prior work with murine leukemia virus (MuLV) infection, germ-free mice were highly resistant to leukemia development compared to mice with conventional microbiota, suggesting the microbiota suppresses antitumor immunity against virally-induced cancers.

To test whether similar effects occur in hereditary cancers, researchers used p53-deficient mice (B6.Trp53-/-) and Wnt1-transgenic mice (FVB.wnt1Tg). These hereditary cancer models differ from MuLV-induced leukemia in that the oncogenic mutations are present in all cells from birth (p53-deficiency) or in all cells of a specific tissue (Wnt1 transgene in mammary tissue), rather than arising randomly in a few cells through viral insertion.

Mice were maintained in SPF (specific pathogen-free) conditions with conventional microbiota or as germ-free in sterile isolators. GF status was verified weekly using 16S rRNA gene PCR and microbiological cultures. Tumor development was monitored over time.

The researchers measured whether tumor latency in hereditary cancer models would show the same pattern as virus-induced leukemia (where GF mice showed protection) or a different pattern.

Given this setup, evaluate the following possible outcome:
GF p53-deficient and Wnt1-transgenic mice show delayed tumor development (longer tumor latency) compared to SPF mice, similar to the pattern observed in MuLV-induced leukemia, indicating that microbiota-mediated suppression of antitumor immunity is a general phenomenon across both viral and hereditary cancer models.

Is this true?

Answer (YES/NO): NO